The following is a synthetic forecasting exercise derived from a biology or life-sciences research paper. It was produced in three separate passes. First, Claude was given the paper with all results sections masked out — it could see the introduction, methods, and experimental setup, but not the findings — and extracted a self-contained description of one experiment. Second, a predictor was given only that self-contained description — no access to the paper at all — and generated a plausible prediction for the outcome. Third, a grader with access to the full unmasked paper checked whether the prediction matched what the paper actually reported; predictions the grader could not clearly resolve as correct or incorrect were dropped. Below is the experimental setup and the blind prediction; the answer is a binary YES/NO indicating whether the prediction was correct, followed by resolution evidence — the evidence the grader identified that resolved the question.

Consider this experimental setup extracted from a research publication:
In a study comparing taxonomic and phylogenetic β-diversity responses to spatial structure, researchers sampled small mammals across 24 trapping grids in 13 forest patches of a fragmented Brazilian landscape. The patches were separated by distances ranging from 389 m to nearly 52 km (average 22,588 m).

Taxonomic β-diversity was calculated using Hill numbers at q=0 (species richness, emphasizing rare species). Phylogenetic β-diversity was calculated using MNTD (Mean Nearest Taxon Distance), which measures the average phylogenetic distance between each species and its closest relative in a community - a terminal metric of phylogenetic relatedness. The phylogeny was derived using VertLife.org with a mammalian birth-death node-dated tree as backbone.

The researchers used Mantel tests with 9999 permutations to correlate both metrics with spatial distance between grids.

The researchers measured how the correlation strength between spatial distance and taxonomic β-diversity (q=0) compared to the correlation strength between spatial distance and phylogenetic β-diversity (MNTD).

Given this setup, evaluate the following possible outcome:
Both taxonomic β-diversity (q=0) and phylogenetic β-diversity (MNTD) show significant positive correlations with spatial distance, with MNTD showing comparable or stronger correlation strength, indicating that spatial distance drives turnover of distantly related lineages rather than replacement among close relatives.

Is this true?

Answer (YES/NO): YES